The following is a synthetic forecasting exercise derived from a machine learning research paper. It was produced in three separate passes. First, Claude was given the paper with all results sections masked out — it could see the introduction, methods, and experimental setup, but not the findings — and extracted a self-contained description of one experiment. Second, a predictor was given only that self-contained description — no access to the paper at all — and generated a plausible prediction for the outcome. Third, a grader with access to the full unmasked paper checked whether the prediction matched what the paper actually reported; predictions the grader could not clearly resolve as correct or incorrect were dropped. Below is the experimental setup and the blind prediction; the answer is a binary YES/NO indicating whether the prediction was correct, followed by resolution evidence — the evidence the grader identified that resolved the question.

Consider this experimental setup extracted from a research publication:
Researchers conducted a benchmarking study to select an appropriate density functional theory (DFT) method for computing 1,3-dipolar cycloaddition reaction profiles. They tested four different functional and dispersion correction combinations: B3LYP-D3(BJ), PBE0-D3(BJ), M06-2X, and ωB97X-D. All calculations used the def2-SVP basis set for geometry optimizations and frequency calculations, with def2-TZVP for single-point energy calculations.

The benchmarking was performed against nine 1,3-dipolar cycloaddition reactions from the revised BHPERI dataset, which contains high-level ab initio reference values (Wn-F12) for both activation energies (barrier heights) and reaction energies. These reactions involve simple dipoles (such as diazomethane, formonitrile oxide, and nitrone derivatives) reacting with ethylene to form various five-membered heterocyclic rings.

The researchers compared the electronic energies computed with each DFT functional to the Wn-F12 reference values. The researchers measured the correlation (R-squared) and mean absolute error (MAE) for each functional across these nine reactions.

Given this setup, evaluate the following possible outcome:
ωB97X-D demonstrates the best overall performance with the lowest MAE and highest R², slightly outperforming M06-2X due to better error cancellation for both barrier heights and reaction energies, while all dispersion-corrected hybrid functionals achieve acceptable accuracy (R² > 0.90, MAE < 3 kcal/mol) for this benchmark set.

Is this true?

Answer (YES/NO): NO